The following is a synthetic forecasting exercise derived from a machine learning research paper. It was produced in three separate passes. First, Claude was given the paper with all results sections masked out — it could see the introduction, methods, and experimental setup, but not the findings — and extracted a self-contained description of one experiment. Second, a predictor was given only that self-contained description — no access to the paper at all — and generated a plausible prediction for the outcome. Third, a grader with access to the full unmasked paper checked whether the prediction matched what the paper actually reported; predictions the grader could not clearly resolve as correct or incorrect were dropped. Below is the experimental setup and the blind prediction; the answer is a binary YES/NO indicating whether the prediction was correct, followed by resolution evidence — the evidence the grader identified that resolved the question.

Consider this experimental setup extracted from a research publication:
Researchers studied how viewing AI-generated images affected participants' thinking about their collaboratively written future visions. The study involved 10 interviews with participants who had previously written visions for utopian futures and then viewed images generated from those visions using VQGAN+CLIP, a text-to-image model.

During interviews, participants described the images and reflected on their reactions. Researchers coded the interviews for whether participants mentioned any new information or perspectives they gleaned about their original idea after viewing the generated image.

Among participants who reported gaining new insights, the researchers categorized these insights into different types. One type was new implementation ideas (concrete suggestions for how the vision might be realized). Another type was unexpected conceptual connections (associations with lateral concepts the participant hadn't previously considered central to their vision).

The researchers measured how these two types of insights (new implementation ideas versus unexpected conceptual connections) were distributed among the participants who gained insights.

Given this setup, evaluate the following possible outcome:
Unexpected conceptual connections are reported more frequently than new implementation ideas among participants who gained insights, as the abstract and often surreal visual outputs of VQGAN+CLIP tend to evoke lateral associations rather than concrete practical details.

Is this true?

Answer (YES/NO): NO